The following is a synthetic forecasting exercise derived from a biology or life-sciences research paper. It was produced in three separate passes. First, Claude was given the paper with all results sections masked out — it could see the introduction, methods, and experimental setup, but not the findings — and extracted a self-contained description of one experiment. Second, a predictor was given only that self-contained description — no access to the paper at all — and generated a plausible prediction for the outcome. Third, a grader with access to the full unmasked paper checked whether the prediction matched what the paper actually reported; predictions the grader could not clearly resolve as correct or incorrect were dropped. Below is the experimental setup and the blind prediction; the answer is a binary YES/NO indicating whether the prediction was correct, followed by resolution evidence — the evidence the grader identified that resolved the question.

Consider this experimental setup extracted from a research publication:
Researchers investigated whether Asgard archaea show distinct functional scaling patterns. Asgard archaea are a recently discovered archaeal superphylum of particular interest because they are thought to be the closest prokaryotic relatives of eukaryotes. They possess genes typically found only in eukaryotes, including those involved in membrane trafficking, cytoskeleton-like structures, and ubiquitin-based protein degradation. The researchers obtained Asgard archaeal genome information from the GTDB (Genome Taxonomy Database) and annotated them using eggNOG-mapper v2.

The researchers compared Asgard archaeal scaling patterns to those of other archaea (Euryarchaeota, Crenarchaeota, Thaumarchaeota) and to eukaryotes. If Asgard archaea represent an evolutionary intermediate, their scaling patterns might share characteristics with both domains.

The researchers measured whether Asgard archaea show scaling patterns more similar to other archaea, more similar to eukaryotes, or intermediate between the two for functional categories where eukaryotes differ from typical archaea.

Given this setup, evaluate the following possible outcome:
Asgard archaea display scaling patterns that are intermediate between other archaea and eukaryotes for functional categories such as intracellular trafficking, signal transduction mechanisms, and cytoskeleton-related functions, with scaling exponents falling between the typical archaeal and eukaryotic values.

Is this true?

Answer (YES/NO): NO